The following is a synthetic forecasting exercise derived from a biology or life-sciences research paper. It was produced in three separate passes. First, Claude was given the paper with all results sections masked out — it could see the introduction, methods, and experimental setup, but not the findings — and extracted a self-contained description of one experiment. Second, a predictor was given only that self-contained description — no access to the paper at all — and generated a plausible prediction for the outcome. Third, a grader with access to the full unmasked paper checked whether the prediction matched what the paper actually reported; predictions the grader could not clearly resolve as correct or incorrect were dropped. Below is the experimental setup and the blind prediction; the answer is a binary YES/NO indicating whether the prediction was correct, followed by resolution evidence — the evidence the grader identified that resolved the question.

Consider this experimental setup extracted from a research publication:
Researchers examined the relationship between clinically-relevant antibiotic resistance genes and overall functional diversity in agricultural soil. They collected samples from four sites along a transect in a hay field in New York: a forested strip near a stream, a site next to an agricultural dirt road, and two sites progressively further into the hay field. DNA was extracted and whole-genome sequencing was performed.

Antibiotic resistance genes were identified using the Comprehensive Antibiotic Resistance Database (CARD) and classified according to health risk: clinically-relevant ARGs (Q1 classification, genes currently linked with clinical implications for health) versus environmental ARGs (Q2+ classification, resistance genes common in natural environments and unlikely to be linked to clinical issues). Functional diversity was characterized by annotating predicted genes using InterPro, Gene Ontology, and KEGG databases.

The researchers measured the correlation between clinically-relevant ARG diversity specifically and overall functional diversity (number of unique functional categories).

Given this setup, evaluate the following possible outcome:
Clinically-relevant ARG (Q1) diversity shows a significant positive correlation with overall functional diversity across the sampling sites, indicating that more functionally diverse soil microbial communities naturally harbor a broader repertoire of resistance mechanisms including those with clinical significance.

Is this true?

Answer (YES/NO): NO